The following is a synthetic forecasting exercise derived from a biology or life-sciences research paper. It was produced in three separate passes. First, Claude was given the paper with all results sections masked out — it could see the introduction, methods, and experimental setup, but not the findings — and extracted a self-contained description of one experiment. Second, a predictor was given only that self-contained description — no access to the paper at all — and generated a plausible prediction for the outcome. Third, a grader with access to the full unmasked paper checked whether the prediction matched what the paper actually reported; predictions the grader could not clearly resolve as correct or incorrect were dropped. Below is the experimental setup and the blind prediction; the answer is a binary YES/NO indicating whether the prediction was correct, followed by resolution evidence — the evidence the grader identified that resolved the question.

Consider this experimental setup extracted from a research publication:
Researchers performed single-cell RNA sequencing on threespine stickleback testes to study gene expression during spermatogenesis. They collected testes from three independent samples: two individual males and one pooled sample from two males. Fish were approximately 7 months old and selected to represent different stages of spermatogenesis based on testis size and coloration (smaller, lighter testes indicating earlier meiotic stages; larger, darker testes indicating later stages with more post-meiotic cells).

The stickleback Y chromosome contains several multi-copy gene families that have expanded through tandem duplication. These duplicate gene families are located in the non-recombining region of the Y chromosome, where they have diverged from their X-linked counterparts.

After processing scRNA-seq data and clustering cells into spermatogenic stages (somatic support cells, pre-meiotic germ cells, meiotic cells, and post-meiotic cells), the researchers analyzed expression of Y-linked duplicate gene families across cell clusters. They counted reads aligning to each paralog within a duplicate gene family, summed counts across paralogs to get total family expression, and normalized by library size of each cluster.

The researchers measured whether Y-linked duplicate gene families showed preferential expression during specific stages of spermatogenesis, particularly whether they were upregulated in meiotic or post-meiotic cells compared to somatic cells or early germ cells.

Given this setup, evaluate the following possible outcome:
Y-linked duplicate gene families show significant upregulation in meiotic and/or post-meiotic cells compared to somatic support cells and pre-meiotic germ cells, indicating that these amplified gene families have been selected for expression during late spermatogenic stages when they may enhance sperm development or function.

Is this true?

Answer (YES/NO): NO